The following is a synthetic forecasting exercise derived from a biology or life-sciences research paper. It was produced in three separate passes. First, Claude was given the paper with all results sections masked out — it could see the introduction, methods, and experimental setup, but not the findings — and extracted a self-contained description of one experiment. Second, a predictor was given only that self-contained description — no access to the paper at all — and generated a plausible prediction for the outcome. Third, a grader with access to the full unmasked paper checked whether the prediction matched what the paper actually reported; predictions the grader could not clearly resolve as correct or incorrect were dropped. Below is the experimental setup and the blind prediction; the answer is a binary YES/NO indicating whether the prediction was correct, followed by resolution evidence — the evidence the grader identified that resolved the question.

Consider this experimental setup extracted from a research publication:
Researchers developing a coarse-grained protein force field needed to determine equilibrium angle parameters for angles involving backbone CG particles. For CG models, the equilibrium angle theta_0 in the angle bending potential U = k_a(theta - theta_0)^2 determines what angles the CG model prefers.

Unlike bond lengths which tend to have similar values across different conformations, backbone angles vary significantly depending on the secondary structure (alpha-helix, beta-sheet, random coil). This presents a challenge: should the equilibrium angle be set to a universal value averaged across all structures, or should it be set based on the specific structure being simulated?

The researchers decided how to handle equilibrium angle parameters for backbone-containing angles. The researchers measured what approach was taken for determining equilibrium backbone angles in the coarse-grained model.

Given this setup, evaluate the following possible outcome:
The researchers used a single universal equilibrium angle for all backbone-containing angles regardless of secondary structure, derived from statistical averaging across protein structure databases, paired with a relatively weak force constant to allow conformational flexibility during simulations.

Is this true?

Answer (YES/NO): NO